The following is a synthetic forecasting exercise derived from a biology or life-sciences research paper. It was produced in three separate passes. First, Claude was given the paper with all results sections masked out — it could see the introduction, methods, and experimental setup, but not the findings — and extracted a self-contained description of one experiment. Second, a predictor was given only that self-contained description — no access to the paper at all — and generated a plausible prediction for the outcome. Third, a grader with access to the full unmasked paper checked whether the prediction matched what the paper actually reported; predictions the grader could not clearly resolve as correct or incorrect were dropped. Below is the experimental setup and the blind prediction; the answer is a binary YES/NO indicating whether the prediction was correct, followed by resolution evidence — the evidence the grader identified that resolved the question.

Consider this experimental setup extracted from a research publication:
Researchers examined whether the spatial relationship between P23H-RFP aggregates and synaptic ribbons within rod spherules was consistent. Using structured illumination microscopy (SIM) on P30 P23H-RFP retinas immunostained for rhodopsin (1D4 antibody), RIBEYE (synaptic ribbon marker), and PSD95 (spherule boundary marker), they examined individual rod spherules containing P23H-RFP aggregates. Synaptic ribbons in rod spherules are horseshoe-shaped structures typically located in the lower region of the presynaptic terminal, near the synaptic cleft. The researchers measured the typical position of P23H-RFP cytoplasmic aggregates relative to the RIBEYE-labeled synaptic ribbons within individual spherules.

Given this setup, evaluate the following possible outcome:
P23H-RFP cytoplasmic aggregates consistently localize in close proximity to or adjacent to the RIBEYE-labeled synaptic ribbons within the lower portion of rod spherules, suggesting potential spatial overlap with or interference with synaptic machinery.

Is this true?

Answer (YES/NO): NO